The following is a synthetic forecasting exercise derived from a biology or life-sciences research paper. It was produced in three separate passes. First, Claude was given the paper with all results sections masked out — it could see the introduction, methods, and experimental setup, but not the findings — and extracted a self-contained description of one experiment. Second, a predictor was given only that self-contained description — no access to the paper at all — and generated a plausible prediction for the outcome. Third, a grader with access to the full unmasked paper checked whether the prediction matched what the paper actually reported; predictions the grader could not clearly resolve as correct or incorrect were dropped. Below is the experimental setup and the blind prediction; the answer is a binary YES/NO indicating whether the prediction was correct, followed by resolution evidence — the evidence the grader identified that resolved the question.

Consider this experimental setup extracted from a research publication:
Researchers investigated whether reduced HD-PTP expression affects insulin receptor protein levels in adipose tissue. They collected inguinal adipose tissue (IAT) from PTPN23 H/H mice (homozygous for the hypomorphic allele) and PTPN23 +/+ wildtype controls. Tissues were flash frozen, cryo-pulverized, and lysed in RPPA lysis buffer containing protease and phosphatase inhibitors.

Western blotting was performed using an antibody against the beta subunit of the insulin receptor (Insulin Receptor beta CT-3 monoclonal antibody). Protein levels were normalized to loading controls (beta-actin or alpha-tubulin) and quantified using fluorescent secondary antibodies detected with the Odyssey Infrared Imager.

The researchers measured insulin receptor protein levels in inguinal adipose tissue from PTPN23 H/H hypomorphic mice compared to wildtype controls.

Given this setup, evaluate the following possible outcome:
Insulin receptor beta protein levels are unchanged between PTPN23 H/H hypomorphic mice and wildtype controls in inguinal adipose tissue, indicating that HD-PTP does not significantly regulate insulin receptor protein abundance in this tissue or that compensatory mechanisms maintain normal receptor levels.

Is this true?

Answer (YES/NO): NO